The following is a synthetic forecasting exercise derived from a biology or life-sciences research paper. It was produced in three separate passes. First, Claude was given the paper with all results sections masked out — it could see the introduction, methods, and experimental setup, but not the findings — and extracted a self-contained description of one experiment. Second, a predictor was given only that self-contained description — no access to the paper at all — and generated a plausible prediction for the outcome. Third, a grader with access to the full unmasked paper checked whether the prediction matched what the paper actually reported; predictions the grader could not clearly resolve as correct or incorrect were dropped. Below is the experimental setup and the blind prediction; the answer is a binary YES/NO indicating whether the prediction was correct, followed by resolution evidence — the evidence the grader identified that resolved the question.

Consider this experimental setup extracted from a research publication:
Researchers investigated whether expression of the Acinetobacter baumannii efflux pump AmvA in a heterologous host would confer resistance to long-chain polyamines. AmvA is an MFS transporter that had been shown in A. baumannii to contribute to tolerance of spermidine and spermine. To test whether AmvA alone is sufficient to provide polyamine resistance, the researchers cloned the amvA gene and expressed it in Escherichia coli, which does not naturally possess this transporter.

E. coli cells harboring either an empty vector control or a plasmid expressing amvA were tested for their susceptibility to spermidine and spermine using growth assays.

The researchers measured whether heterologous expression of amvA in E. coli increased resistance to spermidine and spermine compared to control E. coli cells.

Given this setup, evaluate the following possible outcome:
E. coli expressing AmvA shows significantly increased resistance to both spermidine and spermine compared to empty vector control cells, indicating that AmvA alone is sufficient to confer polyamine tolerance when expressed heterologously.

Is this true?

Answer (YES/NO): YES